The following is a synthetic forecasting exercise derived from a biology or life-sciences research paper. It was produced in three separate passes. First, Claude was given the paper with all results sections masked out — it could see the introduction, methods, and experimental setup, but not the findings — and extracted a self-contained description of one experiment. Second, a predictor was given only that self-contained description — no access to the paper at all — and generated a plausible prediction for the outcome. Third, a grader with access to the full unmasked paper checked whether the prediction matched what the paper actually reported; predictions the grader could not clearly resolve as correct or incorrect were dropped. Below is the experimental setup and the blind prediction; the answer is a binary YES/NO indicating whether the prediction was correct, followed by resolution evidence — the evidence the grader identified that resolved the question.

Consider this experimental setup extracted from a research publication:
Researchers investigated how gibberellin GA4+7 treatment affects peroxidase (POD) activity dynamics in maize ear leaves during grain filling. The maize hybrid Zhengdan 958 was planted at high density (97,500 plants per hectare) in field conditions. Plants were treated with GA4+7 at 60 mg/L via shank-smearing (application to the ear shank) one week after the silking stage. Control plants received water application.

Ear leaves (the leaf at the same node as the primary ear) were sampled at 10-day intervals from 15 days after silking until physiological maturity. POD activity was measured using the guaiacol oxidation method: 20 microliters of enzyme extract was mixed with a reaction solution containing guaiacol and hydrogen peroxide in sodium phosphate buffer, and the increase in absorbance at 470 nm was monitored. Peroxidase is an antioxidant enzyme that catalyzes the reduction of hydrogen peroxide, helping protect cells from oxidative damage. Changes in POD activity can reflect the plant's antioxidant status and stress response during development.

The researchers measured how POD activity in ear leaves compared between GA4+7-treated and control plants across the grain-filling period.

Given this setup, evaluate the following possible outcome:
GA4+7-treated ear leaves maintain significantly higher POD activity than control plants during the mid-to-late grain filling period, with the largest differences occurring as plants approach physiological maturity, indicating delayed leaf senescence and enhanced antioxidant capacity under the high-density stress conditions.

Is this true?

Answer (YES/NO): NO